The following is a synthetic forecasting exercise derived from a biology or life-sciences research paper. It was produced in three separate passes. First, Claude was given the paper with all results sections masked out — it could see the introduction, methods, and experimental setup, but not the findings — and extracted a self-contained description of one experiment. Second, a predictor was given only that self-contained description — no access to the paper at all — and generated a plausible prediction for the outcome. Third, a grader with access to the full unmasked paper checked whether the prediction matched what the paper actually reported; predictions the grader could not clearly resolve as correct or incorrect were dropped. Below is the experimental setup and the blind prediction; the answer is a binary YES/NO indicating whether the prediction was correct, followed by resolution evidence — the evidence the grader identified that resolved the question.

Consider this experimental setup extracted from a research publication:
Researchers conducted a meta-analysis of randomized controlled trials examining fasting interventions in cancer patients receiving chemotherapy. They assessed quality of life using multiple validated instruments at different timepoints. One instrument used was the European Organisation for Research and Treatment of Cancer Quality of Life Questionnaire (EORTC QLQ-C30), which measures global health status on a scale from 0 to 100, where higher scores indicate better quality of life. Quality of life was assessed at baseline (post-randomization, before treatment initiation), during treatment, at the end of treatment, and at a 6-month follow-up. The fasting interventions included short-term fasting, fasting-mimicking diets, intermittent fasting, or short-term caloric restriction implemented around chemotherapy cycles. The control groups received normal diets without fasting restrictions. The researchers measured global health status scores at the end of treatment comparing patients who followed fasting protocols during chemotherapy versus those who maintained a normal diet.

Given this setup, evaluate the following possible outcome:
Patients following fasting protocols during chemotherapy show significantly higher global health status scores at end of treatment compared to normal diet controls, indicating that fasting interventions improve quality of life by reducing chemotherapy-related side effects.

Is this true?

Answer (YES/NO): NO